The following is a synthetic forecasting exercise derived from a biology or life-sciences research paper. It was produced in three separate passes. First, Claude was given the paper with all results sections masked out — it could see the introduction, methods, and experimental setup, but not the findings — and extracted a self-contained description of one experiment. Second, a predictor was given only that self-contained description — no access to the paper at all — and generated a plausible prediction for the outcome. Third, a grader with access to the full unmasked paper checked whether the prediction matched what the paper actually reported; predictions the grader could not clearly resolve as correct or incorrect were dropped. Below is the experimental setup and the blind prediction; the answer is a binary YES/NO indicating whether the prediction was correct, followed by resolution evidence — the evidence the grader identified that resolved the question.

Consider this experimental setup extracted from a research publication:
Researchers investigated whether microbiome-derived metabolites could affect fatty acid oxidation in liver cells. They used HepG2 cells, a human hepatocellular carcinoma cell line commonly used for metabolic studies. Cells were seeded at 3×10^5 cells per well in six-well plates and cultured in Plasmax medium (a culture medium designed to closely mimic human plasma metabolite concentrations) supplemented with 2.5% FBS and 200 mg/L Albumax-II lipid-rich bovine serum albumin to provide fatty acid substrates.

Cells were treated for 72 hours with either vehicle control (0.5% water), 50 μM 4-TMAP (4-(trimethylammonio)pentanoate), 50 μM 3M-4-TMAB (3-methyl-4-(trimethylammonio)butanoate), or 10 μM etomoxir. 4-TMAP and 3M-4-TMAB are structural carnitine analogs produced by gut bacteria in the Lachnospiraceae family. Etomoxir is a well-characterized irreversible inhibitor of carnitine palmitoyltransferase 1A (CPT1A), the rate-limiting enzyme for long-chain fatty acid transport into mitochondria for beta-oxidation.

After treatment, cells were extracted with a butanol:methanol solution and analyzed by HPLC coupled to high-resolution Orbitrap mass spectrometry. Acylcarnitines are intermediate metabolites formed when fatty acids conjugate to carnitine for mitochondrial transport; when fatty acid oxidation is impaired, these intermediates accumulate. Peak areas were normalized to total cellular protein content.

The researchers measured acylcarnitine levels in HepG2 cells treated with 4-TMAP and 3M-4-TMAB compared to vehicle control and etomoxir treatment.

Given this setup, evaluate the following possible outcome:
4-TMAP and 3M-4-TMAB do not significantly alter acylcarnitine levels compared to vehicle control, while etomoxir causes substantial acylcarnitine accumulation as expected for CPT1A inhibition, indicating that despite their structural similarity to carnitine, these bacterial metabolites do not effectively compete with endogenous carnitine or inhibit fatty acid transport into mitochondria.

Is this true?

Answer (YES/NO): NO